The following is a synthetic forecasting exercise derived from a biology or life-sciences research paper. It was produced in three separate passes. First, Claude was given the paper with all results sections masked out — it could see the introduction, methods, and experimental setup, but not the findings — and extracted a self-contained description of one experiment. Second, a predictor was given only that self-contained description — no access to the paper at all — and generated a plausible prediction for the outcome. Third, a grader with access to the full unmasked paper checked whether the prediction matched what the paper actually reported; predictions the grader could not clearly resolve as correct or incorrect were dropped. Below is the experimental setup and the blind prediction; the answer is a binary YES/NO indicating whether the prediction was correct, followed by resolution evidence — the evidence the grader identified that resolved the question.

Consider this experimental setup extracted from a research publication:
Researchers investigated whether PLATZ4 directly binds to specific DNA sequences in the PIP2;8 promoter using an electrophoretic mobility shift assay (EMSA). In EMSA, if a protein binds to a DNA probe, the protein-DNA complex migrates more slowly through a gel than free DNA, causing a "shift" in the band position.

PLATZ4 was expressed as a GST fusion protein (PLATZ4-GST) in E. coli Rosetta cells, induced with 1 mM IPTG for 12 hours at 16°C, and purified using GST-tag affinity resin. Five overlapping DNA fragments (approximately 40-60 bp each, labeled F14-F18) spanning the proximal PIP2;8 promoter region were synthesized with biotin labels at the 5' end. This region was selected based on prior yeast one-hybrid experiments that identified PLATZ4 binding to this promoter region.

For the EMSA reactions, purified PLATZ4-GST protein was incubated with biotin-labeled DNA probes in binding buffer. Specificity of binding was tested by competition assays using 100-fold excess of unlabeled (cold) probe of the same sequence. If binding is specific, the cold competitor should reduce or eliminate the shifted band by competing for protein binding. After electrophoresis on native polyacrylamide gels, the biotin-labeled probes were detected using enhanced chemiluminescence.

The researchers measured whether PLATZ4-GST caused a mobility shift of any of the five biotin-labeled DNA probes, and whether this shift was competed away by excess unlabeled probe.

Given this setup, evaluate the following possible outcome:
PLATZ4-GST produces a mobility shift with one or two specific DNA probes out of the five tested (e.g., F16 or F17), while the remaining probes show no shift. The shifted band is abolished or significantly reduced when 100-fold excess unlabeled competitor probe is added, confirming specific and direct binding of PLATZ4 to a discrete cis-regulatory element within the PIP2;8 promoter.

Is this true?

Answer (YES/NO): NO